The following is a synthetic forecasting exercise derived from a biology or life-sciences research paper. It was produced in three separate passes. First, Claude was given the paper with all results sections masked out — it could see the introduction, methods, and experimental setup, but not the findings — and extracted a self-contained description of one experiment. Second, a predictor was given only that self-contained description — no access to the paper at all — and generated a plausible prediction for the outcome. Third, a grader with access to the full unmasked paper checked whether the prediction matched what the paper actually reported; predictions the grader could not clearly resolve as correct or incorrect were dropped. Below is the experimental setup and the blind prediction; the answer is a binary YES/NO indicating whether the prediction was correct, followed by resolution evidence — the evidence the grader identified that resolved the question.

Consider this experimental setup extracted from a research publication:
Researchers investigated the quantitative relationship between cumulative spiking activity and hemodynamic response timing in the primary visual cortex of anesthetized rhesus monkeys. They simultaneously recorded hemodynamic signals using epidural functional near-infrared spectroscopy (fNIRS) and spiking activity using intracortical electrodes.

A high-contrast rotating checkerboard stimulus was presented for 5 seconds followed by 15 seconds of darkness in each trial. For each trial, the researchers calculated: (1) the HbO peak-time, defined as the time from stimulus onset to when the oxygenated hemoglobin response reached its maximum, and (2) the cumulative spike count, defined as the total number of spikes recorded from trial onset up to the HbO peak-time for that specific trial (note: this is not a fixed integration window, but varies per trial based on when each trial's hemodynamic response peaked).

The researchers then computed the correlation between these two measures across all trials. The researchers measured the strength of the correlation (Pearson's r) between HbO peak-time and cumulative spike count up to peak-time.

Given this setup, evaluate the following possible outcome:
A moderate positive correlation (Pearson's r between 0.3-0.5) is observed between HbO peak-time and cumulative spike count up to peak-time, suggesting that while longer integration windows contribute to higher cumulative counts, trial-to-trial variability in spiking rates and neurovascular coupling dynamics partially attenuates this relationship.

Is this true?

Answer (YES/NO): NO